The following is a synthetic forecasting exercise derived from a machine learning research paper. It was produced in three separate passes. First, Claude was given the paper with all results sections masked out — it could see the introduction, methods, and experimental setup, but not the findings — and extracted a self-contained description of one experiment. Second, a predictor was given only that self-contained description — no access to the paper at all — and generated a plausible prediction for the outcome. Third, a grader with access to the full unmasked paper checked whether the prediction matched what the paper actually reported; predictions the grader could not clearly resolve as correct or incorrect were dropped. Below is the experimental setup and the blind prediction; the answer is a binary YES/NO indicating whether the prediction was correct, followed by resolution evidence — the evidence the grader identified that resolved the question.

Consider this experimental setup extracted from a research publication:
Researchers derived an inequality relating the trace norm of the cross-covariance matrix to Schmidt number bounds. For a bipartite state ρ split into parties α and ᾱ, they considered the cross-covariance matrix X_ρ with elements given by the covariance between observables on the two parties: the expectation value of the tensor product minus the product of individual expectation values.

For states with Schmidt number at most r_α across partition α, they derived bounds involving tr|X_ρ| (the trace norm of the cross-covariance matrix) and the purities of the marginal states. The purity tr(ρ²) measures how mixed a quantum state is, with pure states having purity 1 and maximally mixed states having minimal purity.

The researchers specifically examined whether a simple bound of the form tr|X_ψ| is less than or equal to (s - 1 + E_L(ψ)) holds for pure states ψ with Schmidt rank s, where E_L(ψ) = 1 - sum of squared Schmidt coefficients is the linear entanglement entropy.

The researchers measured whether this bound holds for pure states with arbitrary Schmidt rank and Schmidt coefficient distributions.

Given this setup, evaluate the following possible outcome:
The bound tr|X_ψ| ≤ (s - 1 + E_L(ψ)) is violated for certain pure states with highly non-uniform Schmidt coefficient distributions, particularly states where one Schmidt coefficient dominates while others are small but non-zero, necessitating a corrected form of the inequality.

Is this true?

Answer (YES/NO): NO